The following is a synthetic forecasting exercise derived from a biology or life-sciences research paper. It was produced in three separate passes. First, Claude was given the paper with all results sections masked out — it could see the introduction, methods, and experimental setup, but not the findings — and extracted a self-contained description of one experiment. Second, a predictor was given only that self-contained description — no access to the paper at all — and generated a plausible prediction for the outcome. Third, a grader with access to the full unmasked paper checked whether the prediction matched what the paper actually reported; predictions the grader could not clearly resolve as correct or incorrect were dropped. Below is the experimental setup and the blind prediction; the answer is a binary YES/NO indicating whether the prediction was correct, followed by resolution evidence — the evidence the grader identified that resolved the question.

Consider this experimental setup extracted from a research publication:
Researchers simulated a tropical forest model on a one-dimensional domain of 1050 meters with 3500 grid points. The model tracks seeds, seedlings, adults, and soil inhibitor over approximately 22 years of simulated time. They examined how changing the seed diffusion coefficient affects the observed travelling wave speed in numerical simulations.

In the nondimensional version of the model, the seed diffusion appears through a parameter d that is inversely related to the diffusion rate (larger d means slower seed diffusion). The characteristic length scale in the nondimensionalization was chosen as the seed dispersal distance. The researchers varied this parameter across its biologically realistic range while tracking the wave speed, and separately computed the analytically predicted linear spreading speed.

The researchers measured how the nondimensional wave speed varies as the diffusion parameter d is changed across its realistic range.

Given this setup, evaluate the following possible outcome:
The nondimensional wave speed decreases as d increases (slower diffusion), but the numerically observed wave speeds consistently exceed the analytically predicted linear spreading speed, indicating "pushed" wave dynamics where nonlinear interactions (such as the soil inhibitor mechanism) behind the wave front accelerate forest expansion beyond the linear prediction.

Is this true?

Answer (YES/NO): NO